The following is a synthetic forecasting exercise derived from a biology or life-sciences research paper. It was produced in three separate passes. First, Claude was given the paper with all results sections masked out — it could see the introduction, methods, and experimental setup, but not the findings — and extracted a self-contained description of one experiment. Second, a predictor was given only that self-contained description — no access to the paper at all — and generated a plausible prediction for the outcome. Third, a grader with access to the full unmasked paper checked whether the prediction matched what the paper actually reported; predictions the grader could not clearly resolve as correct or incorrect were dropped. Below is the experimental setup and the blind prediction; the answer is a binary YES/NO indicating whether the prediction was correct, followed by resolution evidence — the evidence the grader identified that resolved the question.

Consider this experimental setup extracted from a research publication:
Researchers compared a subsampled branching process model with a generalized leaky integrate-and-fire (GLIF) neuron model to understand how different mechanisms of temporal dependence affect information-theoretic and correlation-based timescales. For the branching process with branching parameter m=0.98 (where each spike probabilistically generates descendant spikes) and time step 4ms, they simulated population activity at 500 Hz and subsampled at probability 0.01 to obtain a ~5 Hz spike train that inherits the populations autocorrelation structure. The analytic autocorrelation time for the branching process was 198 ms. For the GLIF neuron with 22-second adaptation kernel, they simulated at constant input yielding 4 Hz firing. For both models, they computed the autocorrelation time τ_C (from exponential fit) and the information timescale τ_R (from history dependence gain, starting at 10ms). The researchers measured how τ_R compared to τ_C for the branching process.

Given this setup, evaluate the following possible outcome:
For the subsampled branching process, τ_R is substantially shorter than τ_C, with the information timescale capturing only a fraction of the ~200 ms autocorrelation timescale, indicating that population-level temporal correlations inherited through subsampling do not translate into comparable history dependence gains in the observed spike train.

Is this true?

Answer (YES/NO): YES